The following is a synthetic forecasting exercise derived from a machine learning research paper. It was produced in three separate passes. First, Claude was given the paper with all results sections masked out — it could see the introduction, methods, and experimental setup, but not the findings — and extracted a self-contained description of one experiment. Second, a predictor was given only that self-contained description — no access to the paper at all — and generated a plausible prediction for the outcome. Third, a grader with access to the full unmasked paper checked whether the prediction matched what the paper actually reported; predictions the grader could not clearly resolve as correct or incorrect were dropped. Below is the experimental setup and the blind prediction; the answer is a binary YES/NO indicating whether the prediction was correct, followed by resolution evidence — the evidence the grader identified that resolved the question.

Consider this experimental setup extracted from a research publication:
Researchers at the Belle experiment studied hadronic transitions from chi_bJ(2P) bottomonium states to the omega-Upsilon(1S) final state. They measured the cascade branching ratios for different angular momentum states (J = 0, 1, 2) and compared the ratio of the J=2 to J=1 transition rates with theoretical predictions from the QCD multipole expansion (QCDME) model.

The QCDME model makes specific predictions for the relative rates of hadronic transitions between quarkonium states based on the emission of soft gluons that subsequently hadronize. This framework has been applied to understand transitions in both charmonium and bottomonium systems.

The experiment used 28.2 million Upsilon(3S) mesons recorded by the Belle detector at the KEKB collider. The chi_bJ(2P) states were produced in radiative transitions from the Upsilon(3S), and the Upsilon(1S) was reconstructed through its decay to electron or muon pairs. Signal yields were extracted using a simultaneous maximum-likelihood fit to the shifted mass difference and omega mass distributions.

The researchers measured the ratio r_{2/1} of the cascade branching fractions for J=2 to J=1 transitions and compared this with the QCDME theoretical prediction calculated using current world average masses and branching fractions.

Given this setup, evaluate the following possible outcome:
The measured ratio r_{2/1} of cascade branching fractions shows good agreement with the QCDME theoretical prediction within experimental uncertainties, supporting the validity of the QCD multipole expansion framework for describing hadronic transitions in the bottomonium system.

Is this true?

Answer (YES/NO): NO